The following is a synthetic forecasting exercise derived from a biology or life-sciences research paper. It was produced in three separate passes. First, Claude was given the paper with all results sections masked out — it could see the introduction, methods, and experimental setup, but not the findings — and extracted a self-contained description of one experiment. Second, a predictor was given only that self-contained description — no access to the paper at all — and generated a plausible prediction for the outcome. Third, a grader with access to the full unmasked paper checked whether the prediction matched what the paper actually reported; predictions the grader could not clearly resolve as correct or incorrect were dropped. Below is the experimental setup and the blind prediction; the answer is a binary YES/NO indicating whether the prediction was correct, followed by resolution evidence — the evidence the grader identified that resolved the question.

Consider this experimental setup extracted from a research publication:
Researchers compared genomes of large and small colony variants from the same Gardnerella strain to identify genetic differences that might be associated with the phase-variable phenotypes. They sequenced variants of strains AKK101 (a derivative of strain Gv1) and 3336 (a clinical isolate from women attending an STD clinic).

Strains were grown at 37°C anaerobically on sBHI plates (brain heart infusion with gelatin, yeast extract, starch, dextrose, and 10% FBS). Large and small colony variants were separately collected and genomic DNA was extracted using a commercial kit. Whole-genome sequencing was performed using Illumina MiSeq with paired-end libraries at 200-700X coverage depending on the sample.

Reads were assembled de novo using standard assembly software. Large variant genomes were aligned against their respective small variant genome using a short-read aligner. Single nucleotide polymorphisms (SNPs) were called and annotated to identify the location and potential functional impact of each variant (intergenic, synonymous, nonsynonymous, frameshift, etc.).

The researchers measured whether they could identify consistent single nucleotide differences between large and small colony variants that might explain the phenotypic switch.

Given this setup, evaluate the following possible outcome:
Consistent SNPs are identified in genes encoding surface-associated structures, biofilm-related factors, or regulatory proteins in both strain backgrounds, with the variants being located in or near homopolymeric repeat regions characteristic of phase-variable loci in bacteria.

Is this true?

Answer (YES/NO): YES